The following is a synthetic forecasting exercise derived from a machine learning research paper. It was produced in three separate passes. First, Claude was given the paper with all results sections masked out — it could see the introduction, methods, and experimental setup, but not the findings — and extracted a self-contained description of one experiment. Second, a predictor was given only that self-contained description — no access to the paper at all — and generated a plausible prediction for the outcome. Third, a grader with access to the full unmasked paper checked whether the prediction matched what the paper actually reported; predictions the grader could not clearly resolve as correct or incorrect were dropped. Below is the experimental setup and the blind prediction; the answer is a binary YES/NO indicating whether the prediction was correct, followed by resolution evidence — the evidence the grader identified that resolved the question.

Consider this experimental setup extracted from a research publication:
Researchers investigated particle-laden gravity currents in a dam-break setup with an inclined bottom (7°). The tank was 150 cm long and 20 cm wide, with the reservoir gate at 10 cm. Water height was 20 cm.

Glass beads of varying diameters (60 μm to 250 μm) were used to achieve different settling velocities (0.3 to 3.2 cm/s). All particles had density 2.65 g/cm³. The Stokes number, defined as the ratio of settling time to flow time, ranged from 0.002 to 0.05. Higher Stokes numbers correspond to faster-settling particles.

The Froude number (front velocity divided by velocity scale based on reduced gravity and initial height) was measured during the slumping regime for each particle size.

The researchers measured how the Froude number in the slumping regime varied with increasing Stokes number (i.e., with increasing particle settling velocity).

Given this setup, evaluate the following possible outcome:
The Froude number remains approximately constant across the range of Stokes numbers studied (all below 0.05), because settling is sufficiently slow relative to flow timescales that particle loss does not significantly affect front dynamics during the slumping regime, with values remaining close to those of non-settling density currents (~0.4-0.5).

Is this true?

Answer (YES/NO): NO